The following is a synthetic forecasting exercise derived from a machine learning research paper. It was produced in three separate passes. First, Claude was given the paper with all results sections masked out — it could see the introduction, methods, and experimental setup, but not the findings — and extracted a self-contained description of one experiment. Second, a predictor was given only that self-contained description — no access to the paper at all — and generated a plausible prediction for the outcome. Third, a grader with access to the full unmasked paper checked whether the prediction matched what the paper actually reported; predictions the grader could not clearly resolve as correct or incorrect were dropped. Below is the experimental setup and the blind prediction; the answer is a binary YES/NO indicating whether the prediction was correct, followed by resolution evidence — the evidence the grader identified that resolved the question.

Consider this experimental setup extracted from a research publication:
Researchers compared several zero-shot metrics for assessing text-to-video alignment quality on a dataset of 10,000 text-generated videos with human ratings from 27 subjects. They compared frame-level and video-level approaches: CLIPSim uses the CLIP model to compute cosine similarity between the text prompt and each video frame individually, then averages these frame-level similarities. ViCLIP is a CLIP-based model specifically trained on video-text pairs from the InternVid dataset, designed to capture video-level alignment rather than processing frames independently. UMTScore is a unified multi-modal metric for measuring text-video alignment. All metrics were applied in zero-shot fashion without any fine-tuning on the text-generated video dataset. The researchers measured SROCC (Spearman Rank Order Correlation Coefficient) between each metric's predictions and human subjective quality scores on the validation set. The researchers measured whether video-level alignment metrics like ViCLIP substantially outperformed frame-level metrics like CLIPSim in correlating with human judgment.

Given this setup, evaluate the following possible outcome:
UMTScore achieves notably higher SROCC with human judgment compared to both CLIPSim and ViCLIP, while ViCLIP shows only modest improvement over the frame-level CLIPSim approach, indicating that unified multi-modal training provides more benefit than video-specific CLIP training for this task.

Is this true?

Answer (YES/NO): NO